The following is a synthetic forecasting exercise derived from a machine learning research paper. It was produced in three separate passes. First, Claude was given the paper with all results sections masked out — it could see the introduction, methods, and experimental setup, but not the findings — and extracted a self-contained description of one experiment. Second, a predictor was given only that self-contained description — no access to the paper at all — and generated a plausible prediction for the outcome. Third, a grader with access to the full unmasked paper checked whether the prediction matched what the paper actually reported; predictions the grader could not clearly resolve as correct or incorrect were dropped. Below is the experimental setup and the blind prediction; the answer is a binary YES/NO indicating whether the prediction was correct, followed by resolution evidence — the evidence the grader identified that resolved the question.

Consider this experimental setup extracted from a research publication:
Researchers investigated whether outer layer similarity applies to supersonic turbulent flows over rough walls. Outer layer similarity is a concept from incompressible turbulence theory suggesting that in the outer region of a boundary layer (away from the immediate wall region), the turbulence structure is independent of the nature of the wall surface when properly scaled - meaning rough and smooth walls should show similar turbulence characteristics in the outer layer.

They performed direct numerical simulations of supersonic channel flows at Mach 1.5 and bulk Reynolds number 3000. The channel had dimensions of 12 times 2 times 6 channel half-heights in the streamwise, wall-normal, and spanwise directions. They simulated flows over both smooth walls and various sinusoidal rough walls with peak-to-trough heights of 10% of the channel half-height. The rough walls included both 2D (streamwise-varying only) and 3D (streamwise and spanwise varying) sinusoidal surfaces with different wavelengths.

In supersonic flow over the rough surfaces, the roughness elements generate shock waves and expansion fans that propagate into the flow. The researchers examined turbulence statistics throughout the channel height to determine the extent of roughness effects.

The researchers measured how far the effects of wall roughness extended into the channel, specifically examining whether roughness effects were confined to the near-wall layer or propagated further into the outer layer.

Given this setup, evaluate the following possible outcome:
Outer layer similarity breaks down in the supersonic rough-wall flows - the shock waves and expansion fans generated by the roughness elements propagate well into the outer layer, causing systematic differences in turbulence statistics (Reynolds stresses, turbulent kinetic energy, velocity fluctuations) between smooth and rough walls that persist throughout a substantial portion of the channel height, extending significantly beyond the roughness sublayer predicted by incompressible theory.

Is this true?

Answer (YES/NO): YES